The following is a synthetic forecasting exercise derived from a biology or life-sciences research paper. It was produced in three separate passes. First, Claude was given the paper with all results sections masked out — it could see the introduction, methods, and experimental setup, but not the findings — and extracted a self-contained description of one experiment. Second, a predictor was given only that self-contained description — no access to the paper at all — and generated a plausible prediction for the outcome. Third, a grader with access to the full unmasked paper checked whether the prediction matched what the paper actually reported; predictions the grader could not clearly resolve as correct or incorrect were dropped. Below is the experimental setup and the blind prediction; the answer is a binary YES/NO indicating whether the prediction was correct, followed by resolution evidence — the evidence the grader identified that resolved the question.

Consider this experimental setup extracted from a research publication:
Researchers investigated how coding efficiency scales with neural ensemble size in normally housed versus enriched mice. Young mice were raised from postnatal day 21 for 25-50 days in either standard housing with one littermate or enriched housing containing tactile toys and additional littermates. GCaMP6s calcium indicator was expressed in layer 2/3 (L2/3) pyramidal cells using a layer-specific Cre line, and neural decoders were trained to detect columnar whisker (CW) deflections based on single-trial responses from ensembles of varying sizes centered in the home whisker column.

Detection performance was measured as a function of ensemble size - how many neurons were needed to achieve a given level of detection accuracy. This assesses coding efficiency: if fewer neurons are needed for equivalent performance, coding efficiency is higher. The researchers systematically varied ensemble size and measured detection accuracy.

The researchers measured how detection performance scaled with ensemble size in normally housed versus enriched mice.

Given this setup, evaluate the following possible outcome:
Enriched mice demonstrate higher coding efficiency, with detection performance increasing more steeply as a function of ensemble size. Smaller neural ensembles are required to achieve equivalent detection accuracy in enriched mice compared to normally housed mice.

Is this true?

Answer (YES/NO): YES